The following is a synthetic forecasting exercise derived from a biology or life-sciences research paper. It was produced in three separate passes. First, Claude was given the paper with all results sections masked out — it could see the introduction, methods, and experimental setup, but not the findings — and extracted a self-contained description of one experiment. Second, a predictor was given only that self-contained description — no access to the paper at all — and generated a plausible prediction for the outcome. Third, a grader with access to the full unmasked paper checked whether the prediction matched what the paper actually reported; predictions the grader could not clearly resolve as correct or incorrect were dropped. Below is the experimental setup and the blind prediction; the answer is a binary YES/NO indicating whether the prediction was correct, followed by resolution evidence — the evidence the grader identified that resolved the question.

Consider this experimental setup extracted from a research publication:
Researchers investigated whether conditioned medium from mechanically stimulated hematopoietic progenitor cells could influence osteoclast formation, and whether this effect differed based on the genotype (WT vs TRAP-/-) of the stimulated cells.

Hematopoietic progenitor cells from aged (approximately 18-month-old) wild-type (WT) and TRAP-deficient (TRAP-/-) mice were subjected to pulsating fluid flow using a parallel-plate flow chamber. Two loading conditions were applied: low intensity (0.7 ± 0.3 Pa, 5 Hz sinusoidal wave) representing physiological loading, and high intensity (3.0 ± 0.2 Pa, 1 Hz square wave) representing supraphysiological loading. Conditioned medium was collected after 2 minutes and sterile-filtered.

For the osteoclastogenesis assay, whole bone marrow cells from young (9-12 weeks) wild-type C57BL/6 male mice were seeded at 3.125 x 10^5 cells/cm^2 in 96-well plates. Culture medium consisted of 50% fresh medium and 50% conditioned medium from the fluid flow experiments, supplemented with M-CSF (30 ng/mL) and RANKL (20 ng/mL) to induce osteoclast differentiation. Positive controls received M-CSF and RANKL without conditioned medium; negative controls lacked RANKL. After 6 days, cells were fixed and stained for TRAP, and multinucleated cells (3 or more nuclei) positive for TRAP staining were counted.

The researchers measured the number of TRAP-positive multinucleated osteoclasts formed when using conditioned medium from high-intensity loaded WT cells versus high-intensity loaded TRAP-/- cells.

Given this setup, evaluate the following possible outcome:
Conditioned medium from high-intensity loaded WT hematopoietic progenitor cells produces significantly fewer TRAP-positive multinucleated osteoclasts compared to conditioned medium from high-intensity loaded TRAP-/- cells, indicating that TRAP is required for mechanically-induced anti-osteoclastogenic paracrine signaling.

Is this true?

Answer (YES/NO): NO